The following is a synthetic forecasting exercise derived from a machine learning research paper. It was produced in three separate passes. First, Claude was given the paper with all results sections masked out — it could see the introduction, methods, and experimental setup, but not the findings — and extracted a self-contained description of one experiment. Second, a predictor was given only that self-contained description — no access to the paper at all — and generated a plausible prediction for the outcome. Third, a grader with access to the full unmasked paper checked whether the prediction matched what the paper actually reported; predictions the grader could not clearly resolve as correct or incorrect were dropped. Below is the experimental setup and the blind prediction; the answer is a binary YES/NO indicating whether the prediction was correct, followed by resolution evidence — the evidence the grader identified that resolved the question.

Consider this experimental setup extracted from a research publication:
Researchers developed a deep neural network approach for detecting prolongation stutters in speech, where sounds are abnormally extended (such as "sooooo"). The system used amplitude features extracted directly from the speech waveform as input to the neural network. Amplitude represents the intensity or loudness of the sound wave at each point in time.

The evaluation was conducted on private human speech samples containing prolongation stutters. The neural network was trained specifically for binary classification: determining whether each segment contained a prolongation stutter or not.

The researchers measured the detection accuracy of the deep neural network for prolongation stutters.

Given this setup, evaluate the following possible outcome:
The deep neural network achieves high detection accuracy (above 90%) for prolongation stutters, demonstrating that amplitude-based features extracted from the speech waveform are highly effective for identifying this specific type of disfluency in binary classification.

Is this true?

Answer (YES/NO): NO